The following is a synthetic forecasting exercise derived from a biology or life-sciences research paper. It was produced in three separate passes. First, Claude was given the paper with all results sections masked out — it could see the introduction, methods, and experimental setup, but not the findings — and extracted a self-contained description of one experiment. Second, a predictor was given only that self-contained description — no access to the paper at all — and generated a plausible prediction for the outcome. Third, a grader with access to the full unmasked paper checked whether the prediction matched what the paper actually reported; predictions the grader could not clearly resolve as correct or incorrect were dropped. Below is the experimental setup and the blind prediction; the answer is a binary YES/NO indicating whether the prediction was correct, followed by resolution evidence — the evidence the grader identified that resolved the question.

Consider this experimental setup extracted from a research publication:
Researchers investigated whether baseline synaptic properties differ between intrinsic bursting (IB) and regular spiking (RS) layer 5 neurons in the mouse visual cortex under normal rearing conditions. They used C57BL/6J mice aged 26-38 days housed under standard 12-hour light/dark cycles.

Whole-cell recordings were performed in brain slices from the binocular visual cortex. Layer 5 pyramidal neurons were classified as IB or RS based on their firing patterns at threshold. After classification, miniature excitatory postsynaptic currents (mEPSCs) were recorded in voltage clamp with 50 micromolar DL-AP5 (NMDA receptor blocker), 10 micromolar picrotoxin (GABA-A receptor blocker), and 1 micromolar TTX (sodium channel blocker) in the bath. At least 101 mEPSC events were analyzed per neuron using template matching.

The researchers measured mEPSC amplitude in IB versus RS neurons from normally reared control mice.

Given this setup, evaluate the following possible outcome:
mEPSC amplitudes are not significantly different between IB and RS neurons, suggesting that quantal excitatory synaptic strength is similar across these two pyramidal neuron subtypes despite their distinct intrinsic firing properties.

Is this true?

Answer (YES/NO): NO